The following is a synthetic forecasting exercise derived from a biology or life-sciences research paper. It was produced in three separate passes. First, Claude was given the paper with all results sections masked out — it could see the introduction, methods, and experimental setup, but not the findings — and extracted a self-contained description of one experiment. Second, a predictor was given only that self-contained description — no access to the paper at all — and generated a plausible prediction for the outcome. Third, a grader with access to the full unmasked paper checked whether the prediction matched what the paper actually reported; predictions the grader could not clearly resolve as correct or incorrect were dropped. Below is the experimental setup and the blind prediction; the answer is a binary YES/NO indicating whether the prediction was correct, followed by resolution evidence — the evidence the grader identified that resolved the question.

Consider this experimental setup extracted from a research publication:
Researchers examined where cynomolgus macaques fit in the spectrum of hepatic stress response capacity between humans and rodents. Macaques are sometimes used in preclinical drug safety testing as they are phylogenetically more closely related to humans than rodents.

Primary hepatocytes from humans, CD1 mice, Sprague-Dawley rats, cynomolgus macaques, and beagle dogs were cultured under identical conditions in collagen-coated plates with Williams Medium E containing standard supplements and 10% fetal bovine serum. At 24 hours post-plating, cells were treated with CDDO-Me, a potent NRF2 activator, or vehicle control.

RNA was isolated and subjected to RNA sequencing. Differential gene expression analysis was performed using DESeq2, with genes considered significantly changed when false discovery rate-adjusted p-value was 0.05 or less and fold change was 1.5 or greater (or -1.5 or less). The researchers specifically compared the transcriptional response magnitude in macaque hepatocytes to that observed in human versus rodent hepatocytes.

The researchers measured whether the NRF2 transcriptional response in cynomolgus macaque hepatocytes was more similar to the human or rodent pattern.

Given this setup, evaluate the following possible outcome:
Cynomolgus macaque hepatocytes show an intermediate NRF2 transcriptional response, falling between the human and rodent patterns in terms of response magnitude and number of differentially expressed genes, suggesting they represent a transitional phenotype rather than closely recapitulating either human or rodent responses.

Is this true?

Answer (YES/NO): NO